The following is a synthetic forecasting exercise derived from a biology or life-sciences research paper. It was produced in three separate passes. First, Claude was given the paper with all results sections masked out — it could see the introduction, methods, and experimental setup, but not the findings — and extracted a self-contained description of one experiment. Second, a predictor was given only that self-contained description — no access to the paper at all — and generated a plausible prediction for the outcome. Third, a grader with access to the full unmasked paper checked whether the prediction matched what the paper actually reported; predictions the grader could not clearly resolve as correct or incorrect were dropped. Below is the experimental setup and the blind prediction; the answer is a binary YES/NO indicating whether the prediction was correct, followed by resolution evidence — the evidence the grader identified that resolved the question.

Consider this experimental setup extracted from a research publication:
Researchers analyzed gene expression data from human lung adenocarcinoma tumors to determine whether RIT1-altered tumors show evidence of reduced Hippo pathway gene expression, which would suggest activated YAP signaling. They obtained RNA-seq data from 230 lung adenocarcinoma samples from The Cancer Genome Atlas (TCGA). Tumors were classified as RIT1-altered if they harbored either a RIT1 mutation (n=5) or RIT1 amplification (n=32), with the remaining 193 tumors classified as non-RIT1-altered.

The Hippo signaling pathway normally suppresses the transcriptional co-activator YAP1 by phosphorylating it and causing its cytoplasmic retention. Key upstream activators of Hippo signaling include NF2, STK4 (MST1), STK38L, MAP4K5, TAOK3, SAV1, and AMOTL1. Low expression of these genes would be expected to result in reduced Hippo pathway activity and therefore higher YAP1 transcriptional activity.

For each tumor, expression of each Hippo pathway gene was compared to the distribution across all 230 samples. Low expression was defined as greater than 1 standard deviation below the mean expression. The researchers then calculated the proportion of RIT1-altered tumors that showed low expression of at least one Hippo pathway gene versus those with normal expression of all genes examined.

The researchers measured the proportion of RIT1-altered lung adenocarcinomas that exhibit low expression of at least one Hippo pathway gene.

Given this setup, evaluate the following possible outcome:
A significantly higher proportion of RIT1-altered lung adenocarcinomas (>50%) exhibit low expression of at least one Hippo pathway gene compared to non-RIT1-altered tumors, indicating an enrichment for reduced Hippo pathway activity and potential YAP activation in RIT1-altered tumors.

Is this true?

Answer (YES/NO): YES